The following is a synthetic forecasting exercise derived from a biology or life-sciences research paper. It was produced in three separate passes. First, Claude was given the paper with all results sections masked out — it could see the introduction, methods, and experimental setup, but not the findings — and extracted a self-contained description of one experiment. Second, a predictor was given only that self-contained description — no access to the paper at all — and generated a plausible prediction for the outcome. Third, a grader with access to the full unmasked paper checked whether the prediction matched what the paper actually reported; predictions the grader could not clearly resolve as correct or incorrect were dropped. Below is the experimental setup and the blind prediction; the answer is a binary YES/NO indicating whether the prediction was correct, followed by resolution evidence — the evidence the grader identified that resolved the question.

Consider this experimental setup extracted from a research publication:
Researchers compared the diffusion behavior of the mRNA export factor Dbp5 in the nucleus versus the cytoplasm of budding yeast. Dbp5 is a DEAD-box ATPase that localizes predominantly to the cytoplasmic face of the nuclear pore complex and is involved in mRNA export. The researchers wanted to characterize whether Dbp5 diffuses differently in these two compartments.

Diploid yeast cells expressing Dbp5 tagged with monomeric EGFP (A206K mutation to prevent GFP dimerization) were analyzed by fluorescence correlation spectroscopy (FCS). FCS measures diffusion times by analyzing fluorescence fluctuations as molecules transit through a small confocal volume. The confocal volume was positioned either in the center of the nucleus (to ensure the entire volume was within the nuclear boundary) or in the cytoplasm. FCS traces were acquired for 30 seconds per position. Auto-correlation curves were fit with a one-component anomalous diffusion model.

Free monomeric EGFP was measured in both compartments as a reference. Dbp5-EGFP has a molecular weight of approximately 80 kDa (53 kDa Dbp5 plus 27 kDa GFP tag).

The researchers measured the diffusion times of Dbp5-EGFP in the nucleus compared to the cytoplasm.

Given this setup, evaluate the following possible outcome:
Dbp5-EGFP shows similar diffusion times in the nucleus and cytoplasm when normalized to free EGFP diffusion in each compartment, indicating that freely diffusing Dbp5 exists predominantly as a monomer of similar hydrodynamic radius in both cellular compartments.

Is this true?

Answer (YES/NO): NO